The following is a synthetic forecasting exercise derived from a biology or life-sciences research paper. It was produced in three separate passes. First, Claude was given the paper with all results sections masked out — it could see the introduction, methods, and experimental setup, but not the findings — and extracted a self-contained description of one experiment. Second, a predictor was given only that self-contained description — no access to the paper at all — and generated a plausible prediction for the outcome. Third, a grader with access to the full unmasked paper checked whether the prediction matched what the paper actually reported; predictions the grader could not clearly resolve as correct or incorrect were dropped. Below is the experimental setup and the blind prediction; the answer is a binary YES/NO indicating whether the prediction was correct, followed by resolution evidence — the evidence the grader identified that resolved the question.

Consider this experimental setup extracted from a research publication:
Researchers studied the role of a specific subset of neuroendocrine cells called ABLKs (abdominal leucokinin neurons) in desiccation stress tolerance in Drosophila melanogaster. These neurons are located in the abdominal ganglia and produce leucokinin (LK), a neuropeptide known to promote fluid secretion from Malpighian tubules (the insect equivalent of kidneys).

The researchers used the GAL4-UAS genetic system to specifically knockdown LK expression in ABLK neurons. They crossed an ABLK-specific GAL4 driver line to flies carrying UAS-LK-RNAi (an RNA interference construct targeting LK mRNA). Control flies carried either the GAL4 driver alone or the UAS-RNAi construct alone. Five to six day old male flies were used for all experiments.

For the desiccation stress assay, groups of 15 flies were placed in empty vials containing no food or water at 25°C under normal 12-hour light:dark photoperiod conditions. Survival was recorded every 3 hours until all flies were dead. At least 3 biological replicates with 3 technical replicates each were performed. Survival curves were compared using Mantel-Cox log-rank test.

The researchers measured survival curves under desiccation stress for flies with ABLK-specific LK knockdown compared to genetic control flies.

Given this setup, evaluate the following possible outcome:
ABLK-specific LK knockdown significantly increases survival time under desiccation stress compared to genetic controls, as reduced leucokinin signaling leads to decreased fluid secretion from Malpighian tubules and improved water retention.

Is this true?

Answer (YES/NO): YES